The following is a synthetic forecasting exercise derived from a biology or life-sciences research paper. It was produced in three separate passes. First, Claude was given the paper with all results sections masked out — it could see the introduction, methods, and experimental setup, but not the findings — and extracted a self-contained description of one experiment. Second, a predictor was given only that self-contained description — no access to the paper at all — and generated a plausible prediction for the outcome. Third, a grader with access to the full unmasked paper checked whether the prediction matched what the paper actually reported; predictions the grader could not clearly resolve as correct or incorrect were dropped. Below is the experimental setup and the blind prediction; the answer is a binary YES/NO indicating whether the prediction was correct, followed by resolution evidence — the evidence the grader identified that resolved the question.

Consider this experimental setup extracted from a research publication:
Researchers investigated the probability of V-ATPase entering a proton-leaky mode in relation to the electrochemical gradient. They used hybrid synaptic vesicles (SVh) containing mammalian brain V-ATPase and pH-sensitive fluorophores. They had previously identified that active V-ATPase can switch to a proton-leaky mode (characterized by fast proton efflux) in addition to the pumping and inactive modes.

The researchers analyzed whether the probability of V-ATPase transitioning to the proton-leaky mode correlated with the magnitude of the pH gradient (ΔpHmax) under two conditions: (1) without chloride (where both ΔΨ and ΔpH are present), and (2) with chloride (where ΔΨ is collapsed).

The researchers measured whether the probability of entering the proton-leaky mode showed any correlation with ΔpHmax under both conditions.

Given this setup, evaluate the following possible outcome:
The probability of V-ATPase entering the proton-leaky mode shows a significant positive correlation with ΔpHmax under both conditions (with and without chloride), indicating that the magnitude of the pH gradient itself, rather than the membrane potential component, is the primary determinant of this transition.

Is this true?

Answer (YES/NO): NO